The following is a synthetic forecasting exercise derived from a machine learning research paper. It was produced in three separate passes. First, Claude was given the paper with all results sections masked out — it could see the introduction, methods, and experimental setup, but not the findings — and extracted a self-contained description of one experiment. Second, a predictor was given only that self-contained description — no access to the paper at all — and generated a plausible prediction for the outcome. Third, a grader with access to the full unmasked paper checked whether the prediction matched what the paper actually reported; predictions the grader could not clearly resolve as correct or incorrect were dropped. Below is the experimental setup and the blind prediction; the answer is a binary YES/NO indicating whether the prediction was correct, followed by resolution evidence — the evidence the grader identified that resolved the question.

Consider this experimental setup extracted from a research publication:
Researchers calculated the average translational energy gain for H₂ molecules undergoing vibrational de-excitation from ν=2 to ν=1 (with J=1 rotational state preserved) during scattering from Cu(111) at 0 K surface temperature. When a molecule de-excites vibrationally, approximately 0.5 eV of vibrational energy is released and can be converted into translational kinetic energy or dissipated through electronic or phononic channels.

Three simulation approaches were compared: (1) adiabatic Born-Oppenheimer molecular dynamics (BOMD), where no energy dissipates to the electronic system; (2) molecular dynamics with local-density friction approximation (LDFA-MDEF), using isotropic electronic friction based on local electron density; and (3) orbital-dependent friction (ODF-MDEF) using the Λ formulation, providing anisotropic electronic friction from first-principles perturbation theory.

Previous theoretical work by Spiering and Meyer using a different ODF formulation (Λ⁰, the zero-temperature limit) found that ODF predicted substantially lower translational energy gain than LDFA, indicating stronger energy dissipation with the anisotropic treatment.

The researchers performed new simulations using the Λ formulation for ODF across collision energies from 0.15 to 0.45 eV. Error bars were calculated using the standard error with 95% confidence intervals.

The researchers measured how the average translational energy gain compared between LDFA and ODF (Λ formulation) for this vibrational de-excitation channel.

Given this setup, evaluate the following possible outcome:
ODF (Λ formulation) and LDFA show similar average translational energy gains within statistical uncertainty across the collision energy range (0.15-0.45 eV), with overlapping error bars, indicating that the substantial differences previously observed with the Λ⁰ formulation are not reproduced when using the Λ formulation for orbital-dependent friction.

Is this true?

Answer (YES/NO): NO